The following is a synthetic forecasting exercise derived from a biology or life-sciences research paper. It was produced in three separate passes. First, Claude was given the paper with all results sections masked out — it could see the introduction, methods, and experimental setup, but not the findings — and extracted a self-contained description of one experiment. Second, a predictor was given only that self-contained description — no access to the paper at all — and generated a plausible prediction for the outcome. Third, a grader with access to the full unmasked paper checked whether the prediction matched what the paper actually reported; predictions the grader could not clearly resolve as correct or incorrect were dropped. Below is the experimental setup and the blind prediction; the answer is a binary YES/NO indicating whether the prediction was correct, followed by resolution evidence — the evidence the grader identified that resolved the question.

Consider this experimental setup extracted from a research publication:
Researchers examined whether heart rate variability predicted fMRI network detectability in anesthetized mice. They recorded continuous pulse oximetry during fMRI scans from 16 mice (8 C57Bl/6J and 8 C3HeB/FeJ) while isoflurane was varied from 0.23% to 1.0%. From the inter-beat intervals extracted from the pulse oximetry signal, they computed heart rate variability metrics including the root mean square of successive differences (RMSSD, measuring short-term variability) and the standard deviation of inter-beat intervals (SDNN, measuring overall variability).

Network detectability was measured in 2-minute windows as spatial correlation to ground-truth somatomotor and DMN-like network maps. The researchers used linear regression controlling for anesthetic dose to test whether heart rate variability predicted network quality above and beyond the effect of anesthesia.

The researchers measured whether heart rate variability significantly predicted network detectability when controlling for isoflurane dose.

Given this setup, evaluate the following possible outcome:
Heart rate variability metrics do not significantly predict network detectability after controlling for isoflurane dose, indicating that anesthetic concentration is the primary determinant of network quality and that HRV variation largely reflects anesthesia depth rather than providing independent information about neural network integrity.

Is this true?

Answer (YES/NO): NO